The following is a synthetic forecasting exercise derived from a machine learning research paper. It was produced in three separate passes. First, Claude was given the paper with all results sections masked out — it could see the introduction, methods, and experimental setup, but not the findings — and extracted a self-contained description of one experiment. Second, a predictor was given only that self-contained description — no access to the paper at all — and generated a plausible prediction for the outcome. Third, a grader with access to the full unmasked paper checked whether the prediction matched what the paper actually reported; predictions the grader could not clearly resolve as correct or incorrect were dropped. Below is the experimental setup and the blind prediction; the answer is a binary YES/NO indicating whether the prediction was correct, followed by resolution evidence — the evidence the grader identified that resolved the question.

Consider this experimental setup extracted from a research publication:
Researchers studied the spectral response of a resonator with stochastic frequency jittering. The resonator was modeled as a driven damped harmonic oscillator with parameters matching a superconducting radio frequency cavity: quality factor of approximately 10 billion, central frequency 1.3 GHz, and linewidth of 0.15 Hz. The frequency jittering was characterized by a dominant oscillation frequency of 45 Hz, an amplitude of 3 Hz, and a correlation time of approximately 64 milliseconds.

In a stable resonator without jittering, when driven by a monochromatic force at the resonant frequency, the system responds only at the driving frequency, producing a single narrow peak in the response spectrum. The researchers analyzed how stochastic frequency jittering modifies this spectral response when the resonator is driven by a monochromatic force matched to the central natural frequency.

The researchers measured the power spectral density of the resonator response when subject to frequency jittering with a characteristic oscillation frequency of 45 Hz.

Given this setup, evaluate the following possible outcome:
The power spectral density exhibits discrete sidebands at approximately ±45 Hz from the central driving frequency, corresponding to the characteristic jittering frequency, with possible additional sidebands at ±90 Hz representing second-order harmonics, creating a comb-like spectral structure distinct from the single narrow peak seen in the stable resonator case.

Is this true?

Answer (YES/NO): YES